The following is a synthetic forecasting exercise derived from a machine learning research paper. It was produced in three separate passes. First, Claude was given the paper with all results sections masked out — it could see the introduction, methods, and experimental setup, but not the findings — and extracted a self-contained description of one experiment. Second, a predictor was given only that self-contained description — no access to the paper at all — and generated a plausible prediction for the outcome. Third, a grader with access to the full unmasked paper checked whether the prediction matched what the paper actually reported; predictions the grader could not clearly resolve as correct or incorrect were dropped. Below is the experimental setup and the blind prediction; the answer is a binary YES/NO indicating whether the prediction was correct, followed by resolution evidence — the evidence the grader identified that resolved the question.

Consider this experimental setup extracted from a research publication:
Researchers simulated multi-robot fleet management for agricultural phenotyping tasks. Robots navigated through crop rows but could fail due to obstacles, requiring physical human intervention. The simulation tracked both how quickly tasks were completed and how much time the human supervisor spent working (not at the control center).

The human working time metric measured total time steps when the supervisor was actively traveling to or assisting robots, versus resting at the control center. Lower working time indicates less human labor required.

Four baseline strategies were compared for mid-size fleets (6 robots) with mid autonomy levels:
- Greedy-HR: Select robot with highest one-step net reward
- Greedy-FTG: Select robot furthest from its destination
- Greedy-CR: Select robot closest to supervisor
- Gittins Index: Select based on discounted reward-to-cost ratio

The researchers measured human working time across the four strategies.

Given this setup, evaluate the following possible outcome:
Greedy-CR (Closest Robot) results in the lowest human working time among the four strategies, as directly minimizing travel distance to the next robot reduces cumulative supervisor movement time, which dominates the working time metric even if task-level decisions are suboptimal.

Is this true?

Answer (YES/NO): NO